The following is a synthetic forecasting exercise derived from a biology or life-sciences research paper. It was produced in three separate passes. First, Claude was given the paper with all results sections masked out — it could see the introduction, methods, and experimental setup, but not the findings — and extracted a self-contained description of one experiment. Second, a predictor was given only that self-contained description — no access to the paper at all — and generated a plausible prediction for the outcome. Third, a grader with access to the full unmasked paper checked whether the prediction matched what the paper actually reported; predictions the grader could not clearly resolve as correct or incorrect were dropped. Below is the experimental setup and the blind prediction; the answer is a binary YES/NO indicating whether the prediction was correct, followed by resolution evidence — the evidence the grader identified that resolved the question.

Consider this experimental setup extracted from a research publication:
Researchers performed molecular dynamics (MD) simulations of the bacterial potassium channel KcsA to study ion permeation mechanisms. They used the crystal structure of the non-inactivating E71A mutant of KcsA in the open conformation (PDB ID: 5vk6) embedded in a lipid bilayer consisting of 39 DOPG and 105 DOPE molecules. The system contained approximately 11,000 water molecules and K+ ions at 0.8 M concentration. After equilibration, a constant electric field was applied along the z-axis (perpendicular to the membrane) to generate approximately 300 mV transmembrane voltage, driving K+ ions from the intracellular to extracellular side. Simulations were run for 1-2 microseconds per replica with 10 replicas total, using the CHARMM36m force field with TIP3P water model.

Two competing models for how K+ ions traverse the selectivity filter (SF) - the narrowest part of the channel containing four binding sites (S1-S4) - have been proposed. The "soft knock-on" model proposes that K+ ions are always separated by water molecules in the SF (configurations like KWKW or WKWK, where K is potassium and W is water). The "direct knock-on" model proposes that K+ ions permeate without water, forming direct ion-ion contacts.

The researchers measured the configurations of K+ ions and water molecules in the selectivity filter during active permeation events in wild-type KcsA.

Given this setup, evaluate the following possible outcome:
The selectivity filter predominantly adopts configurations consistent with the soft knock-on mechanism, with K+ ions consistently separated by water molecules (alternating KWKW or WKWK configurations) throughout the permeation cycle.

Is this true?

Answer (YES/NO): NO